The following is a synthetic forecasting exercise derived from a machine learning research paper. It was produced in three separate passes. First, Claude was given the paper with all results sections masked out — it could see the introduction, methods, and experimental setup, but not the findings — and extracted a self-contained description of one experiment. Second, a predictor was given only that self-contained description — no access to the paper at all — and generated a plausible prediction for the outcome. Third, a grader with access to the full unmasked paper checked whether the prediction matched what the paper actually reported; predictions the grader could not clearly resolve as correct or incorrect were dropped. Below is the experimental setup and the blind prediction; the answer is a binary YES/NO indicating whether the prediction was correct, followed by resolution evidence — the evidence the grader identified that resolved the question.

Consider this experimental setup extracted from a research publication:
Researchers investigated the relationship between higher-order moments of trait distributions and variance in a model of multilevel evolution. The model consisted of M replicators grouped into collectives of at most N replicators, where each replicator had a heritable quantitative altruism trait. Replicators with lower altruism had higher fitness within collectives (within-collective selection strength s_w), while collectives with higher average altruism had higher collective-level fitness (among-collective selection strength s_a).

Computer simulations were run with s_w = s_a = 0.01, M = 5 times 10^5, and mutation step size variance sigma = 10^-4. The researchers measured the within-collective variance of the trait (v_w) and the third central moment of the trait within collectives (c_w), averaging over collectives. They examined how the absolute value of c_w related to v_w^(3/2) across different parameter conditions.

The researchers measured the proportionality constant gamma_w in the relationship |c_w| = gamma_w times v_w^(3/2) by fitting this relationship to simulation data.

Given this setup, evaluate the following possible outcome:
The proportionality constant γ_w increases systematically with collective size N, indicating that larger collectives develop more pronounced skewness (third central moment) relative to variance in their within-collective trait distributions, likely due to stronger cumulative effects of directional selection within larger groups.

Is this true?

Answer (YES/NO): NO